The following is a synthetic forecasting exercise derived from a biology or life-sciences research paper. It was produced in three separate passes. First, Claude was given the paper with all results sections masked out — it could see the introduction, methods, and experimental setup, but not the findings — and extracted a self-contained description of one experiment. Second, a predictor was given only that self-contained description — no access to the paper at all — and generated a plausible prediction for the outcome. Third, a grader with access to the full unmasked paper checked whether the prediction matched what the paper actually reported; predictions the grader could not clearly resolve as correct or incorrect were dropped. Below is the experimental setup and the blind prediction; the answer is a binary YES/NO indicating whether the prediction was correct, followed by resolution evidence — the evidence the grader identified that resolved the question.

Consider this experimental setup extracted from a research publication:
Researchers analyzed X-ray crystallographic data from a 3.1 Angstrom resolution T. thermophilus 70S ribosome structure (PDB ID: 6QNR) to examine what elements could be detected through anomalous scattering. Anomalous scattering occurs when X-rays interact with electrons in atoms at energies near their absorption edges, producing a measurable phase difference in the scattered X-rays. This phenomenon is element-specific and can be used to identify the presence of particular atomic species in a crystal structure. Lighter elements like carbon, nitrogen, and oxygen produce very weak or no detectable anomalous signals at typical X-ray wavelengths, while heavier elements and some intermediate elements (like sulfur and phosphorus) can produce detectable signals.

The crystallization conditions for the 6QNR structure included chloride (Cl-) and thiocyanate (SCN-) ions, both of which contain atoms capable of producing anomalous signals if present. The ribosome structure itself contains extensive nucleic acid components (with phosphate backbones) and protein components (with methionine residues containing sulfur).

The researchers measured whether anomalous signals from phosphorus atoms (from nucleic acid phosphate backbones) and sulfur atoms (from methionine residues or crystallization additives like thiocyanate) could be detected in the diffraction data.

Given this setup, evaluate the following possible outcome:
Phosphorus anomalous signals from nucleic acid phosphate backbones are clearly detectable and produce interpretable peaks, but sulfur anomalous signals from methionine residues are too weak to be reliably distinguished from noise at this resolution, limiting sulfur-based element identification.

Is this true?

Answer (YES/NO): NO